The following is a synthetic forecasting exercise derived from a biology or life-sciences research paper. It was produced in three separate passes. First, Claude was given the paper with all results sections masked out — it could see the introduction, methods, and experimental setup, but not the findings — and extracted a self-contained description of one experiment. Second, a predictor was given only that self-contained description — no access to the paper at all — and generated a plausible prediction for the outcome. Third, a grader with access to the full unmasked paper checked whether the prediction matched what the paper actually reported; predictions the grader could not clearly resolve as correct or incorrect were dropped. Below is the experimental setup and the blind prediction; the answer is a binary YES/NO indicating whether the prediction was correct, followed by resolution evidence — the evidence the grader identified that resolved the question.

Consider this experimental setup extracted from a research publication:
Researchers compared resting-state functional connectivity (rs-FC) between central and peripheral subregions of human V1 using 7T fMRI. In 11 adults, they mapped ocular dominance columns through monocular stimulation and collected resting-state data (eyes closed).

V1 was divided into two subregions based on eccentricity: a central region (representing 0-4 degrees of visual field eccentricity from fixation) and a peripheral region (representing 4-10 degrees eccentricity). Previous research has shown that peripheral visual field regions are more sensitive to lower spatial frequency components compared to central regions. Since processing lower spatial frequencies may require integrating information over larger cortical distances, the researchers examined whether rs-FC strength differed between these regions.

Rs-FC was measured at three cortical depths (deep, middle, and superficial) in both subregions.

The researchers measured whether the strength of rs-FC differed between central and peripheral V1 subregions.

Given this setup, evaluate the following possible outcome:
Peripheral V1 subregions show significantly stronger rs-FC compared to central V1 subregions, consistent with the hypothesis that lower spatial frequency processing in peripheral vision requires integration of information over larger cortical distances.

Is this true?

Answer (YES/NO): YES